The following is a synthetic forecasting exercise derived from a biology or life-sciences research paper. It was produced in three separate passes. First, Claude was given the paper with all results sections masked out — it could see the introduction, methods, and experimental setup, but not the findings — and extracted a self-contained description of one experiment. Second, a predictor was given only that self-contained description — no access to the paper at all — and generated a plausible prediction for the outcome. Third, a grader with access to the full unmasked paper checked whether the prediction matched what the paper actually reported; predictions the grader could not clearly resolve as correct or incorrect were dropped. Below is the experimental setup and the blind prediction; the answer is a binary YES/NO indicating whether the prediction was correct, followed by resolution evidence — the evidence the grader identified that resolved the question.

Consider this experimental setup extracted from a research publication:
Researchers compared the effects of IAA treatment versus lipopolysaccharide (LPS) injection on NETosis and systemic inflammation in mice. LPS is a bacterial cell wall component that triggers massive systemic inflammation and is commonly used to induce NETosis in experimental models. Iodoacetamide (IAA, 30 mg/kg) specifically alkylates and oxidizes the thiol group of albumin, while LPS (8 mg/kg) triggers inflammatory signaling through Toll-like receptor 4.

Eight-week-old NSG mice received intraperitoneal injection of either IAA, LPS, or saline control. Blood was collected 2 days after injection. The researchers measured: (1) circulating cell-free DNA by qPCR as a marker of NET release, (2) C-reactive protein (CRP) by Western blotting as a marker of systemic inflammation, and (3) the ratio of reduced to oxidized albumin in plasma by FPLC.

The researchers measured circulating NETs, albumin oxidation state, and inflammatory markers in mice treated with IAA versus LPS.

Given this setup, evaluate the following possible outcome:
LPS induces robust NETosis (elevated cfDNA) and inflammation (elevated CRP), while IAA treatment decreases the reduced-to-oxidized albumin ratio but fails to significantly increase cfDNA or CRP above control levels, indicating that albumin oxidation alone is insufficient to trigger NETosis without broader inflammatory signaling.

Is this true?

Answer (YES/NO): NO